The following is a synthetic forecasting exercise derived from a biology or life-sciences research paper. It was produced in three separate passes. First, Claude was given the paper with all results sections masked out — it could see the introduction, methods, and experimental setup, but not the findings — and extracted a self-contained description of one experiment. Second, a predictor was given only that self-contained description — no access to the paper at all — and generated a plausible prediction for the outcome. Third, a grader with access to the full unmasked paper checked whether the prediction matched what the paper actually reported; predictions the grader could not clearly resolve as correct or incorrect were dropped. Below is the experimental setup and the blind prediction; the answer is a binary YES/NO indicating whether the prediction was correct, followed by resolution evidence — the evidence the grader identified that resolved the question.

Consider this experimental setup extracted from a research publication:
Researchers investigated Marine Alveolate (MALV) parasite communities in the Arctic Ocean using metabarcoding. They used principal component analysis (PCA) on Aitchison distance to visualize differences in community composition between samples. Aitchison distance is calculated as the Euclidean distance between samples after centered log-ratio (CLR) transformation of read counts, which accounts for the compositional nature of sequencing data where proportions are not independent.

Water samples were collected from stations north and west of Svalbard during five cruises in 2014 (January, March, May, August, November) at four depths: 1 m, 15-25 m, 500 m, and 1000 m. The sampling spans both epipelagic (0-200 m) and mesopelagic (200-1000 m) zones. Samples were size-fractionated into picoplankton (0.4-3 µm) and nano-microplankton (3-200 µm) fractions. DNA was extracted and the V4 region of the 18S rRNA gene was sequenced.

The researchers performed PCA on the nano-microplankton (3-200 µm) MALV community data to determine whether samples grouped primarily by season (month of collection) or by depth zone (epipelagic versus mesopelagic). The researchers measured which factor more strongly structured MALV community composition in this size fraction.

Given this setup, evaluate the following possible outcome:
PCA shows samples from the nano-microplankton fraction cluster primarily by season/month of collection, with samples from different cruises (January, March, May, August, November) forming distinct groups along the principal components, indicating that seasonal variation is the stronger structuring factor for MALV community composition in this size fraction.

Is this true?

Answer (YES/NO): NO